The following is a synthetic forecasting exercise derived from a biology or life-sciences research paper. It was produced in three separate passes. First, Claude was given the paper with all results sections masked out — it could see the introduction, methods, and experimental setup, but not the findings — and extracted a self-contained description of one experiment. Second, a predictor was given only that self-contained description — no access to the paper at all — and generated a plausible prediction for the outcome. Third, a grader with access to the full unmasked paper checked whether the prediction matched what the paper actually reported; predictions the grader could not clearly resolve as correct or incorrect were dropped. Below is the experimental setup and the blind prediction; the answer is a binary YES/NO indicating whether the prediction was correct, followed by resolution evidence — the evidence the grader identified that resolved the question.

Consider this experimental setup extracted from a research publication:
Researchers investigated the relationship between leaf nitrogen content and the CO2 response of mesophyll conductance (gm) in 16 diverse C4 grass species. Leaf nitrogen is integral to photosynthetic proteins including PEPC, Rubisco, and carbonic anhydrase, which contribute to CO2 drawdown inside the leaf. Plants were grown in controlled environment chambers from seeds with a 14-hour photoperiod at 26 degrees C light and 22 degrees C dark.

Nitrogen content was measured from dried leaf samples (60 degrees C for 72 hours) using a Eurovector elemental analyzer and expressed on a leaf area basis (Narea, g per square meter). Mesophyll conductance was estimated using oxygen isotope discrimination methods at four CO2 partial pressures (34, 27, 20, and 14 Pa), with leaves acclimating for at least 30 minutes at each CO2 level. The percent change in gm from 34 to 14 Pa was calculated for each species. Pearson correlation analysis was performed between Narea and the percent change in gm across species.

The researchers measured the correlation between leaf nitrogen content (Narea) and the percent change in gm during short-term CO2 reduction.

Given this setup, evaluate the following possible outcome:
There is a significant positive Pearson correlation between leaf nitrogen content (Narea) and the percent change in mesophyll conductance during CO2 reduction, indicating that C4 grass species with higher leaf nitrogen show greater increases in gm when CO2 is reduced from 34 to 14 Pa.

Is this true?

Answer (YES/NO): NO